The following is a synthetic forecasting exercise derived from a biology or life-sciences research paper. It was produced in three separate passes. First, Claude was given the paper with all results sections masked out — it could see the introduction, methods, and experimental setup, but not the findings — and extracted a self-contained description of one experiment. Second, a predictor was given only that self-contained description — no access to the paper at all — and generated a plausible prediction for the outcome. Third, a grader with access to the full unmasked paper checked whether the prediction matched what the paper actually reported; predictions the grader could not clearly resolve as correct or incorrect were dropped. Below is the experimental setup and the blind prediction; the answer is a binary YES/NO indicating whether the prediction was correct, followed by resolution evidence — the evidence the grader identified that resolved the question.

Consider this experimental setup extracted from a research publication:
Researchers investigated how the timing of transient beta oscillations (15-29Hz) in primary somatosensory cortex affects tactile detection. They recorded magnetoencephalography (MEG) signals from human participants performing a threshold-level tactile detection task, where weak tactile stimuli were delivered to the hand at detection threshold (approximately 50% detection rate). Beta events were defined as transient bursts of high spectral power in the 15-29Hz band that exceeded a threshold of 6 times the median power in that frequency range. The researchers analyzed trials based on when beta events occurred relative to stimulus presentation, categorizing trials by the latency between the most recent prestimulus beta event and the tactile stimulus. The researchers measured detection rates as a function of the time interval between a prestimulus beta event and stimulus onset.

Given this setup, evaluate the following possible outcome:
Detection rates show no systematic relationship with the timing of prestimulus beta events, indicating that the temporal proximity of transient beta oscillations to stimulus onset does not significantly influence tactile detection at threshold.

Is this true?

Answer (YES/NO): NO